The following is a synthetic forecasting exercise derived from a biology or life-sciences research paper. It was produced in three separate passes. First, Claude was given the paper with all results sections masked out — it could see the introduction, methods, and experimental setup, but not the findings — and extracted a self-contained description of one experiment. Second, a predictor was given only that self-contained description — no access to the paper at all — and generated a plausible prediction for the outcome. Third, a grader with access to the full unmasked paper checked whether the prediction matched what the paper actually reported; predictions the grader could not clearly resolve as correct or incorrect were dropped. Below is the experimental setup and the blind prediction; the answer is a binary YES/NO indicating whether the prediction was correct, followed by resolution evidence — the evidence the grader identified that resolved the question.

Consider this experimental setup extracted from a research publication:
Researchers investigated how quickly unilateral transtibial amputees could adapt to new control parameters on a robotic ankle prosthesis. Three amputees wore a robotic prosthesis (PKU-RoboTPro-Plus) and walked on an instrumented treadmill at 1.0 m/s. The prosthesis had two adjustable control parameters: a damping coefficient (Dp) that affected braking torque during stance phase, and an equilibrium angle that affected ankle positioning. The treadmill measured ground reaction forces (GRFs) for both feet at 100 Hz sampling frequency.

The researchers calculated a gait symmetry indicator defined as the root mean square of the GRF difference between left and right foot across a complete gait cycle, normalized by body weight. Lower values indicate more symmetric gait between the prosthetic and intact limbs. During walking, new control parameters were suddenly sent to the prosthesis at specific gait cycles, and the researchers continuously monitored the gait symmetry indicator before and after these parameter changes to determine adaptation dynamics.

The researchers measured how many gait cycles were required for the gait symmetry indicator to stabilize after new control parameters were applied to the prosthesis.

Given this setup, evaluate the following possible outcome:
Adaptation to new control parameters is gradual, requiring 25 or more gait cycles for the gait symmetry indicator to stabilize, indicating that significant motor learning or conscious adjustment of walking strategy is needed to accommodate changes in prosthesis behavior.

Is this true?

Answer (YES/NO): NO